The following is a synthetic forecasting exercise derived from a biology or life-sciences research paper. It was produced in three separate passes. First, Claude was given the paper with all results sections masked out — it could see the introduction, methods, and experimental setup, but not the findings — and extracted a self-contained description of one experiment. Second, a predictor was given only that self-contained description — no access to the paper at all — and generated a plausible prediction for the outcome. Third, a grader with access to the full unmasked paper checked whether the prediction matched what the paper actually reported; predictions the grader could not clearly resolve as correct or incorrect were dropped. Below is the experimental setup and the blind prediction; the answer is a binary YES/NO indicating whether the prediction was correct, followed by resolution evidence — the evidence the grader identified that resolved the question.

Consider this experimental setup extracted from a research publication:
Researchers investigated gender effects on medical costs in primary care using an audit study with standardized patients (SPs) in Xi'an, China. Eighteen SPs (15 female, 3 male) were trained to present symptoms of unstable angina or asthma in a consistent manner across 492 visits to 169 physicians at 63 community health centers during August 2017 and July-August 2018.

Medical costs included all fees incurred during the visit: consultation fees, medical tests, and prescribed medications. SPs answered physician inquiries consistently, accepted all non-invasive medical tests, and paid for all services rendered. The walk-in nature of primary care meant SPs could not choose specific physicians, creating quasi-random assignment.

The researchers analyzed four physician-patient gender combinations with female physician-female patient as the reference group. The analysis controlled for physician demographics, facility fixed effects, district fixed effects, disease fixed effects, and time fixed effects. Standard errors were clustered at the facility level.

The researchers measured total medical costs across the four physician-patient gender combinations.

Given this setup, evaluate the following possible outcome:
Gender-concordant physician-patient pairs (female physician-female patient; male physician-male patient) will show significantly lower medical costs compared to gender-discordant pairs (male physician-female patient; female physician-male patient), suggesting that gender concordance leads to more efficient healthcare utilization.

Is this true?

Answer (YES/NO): NO